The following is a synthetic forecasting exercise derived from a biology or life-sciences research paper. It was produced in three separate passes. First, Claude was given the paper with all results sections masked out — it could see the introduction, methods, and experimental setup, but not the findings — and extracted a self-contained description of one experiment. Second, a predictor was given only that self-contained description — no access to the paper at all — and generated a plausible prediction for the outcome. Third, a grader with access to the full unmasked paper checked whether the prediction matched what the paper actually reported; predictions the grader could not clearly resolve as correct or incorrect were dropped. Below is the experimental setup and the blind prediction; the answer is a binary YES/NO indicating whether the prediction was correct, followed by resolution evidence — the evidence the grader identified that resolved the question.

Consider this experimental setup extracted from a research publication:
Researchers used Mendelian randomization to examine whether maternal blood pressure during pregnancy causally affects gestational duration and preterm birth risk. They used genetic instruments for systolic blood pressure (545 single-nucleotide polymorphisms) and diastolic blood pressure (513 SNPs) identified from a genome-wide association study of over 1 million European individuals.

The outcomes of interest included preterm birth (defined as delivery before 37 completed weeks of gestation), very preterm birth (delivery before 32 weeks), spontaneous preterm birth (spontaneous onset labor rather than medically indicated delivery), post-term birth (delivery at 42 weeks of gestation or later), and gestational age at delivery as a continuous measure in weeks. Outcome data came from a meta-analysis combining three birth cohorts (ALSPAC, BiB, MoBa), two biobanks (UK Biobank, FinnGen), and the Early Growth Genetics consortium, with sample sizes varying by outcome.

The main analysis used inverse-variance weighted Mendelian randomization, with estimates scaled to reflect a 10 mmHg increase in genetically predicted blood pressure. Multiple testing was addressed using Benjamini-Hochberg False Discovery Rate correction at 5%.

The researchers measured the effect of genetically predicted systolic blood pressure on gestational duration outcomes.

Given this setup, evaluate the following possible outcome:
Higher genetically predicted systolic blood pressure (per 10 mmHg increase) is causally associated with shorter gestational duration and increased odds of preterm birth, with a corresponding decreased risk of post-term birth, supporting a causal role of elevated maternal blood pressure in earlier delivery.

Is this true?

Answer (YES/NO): YES